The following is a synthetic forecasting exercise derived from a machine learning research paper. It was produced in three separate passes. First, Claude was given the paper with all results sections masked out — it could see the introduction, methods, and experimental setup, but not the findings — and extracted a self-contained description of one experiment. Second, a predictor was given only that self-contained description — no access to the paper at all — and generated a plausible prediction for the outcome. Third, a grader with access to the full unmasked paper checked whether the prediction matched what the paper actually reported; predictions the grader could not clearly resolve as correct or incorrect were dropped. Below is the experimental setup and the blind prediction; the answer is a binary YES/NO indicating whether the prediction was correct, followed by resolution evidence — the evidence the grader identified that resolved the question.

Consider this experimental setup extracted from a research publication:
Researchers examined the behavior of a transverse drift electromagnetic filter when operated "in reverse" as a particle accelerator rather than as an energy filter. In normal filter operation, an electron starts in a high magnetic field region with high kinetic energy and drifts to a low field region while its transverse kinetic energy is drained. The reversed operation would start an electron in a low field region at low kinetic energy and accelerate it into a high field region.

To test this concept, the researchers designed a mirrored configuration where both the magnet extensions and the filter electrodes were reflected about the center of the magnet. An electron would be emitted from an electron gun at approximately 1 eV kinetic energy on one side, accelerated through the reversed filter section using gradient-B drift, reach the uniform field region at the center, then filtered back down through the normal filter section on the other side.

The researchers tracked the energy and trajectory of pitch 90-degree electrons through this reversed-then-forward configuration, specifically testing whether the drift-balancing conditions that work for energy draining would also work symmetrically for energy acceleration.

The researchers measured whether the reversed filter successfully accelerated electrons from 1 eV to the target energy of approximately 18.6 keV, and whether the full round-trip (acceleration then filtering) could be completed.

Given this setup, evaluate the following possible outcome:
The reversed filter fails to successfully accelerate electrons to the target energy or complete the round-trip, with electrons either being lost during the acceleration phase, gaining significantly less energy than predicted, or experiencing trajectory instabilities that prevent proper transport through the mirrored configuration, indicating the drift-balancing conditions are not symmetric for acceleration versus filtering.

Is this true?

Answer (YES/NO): NO